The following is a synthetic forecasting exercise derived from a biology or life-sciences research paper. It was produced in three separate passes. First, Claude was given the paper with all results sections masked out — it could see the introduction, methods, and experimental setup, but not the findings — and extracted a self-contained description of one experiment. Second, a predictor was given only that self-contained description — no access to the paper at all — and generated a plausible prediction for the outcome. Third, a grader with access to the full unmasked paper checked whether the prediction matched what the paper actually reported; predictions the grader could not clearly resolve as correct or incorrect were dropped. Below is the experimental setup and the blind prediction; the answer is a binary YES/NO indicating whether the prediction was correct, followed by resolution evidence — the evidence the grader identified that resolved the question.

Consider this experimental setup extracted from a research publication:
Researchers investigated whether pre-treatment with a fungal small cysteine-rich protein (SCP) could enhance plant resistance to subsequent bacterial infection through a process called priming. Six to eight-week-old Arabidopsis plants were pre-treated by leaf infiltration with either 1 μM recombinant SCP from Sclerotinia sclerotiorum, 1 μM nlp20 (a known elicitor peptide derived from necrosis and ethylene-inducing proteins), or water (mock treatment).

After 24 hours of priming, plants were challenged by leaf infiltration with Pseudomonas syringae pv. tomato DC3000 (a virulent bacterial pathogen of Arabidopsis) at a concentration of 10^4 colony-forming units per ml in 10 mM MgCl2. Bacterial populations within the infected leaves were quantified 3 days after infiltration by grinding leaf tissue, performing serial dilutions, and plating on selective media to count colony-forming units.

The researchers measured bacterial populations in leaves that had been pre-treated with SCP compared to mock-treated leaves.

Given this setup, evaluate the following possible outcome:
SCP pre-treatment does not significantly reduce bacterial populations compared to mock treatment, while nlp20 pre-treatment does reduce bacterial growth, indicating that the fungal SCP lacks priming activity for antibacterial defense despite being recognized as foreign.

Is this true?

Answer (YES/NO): NO